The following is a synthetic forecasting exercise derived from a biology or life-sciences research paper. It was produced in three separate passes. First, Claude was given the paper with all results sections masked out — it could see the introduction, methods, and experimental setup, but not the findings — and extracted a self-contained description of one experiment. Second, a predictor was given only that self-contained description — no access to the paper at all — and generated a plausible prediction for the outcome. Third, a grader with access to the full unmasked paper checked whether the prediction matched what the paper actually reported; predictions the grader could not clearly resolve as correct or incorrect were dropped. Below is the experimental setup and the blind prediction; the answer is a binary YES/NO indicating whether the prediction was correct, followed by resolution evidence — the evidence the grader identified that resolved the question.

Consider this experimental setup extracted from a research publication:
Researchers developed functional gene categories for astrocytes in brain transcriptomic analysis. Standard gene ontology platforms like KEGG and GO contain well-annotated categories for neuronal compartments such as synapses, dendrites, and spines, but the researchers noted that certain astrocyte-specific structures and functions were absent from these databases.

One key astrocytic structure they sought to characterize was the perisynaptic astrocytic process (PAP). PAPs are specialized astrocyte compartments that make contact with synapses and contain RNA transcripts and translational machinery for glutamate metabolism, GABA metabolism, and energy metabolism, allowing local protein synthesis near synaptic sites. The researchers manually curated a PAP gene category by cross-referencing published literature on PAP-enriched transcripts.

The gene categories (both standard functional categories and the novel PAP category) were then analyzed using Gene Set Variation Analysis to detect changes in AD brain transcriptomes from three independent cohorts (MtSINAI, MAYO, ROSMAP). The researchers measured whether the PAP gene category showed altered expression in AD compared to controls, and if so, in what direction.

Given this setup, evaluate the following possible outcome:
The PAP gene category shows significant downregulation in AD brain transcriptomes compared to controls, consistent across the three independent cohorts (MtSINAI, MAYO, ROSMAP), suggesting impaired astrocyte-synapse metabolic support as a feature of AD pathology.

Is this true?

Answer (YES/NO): NO